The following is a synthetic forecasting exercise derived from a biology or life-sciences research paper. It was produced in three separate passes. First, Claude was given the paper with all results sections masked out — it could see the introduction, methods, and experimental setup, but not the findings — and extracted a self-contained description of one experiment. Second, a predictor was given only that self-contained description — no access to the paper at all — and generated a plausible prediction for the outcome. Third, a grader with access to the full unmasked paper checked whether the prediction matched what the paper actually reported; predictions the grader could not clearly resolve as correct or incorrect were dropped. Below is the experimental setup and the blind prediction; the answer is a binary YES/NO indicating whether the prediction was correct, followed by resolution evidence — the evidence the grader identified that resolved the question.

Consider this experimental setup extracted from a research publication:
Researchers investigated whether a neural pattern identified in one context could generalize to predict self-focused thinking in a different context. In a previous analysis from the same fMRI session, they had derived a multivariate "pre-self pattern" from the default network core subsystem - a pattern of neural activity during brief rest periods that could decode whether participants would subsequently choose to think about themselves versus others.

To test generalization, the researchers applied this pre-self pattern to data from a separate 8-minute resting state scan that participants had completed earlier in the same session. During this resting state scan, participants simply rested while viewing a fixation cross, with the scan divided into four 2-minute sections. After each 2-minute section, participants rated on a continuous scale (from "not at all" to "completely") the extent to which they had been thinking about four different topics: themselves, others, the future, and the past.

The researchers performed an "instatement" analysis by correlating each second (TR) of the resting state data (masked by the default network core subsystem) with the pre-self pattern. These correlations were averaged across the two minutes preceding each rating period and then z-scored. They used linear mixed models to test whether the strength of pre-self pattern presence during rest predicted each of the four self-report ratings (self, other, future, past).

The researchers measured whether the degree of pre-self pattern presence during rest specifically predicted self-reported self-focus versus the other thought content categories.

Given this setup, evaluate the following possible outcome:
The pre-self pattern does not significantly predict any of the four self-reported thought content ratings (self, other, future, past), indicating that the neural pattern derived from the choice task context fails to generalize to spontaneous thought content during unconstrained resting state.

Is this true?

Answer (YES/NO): NO